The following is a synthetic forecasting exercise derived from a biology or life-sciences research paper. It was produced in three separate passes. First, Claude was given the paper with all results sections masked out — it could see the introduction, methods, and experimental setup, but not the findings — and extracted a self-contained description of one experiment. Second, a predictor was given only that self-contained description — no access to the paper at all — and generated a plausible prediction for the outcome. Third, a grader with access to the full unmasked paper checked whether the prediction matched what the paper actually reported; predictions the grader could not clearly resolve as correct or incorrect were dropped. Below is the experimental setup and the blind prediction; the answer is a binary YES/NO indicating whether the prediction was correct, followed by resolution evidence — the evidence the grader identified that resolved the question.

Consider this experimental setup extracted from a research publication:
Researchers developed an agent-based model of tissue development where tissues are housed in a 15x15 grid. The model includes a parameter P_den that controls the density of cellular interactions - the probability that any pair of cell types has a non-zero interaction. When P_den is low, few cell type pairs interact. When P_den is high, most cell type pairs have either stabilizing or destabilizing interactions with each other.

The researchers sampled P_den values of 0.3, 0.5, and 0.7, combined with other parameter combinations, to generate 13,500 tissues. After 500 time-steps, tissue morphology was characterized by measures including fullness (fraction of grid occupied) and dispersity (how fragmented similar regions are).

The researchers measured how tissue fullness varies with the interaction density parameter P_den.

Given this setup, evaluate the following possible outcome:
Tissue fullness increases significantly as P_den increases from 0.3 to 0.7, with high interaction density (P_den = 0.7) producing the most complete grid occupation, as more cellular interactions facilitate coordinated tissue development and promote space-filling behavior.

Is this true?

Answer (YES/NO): NO